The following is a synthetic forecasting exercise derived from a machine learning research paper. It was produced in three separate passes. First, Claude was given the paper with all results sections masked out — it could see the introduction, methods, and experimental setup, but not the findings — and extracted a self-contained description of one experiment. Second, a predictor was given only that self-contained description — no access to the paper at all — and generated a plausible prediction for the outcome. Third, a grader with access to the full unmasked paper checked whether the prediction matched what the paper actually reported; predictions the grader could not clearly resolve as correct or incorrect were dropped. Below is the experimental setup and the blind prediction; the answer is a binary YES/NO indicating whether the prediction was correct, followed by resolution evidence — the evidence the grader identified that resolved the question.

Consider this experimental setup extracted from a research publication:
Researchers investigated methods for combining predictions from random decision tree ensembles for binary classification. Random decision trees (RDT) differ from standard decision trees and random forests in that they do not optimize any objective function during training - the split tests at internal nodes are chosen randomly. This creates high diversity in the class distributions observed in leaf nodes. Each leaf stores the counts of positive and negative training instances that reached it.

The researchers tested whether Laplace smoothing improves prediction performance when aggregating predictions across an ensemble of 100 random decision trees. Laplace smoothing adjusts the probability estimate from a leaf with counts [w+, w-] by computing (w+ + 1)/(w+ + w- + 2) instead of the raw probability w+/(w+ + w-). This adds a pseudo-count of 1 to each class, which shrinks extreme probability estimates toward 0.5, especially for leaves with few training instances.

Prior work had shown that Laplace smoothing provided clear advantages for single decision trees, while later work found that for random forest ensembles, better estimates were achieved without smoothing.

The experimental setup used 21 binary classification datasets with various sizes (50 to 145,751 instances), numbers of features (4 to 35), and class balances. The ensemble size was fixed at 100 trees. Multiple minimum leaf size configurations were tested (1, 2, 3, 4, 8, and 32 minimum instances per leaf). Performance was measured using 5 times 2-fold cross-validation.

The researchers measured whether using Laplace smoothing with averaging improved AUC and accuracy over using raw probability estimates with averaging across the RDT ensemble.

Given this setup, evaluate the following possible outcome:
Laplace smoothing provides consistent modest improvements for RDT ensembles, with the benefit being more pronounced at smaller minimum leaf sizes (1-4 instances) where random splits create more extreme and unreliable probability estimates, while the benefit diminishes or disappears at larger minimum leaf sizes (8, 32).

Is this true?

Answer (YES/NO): NO